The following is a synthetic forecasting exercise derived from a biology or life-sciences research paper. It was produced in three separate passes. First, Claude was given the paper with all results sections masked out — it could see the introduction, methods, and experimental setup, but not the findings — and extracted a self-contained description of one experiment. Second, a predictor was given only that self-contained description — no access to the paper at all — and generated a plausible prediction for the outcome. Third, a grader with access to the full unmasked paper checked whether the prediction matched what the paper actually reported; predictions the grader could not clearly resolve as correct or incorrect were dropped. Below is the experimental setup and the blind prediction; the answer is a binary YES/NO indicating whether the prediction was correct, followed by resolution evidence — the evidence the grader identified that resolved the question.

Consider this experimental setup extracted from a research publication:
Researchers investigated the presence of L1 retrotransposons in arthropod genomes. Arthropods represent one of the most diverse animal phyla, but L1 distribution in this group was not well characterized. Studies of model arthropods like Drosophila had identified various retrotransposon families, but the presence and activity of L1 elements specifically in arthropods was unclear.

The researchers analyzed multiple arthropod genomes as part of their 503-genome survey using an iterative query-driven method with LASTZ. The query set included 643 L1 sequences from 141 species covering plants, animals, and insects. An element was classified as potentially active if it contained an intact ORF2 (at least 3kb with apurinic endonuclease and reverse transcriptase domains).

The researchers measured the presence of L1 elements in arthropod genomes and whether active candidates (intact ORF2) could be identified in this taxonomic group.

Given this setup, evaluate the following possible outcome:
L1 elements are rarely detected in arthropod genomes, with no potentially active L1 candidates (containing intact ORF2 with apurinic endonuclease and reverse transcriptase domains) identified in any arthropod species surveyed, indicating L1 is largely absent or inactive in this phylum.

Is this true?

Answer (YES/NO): NO